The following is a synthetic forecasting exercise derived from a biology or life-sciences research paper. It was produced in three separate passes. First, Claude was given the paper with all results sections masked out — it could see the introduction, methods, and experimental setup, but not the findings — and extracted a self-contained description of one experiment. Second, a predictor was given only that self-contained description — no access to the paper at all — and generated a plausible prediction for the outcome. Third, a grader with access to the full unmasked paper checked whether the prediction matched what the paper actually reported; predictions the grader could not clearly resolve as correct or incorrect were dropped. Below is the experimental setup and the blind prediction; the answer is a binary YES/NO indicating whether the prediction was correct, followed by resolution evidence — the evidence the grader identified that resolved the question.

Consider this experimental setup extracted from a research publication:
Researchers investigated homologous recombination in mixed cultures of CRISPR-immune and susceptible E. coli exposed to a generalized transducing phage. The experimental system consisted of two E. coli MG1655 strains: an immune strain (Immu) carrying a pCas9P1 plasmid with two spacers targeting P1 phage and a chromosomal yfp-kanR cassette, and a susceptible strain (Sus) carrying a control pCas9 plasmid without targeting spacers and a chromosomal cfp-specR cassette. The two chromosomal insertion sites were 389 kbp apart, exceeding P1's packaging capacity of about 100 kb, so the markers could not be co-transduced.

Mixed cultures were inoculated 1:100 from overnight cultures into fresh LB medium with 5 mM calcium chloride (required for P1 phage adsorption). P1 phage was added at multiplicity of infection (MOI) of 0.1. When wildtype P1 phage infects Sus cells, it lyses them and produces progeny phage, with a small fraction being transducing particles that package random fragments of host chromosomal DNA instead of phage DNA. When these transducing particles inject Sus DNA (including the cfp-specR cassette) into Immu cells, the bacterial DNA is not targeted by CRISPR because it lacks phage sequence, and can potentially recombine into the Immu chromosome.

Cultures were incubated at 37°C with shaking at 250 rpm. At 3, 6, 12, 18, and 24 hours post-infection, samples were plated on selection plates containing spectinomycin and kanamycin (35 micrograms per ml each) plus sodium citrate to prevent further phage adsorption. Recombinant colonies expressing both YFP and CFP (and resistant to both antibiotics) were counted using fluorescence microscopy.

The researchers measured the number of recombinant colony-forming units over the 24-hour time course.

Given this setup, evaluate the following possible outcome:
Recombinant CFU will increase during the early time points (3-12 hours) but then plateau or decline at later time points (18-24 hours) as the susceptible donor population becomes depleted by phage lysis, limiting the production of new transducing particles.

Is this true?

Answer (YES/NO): NO